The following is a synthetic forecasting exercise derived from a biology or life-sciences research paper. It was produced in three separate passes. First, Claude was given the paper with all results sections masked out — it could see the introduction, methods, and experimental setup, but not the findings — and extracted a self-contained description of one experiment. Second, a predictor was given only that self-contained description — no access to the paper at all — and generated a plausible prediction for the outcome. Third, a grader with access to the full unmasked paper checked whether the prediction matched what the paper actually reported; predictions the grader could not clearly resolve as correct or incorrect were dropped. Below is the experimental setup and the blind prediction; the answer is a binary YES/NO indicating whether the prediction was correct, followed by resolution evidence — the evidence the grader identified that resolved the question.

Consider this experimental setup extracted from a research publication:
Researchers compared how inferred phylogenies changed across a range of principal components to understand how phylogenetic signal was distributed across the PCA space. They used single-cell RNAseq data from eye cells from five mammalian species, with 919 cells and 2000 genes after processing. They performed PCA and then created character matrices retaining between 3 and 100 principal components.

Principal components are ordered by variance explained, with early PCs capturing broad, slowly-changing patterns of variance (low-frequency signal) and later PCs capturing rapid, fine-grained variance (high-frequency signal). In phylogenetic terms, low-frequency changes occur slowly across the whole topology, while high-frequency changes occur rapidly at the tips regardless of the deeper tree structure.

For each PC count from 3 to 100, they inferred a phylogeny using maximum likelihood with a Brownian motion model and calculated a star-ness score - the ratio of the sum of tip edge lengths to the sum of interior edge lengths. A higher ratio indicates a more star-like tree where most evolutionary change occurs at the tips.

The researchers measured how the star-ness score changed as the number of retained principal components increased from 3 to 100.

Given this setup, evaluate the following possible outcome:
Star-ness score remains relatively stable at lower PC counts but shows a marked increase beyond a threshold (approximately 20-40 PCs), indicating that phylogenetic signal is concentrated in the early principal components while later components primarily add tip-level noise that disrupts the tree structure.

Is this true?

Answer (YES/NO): NO